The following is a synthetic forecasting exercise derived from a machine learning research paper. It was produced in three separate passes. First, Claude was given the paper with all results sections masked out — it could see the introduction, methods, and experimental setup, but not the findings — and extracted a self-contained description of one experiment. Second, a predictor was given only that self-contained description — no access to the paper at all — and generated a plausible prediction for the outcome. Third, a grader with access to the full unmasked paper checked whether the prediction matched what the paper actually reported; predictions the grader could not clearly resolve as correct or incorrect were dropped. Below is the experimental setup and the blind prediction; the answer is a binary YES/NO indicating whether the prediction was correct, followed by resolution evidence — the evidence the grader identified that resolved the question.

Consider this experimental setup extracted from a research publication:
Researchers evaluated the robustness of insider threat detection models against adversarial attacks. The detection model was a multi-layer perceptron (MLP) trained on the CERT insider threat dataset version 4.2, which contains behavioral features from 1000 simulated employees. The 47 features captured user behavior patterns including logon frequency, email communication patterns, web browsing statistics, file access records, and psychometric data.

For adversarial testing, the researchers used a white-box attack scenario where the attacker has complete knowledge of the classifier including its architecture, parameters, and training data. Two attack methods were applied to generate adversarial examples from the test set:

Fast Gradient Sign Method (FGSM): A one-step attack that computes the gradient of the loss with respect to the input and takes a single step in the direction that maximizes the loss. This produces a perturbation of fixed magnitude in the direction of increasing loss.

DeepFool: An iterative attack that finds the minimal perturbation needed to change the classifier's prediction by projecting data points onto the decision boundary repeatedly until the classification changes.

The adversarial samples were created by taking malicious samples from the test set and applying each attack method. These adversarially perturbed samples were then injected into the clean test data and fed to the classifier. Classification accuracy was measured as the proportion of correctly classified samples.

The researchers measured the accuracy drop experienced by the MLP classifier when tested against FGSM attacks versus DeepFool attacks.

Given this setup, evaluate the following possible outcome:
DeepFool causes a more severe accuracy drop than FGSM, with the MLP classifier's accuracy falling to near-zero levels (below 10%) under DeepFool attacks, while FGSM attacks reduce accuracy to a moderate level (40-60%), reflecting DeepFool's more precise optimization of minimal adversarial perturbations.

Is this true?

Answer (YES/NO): NO